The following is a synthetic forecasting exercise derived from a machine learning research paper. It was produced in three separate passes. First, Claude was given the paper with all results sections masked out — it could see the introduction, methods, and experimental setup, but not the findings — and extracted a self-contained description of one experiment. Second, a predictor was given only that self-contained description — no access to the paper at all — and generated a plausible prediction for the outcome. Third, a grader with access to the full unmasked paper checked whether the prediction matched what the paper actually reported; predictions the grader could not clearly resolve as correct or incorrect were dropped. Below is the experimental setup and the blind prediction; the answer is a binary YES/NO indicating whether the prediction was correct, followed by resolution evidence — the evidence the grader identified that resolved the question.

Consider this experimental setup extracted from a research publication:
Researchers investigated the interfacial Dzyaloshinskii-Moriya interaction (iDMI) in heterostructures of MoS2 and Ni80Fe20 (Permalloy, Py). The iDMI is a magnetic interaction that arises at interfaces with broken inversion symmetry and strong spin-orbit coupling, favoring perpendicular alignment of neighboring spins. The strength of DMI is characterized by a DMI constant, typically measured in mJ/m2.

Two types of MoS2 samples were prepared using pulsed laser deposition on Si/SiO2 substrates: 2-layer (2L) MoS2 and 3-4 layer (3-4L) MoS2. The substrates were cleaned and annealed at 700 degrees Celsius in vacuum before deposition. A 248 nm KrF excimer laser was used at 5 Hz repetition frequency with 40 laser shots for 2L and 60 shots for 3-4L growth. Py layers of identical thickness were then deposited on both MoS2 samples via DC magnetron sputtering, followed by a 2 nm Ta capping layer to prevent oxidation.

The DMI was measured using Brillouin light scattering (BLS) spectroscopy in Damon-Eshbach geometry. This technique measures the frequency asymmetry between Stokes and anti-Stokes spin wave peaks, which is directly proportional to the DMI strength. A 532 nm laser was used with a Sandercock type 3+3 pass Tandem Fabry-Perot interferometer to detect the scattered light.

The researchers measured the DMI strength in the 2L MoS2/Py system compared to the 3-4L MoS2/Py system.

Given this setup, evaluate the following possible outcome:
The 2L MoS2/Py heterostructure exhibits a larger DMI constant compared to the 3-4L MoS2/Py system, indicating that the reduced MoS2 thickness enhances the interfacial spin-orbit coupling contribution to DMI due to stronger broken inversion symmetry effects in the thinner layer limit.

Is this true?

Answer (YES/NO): NO